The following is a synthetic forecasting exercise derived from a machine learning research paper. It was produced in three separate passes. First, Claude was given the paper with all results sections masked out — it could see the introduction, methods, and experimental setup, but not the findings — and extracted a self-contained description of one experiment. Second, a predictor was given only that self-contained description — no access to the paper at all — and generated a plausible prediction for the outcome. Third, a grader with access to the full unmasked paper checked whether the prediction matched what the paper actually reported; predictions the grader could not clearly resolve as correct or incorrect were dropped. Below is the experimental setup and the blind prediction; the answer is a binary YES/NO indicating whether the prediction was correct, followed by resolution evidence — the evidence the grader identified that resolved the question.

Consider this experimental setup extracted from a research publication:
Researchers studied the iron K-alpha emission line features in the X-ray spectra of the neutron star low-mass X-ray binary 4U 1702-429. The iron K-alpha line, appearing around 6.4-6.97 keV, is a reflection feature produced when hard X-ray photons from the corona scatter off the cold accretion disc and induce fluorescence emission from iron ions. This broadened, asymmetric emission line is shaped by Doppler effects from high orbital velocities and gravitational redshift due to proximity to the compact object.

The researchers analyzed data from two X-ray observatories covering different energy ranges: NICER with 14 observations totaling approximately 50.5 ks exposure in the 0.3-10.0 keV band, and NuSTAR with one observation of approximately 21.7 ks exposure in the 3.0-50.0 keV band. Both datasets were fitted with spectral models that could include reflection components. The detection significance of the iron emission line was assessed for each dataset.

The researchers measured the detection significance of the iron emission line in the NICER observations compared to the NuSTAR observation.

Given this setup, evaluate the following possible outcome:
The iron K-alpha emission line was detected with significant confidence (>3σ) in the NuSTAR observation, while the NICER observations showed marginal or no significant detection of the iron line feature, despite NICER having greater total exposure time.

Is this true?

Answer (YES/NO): YES